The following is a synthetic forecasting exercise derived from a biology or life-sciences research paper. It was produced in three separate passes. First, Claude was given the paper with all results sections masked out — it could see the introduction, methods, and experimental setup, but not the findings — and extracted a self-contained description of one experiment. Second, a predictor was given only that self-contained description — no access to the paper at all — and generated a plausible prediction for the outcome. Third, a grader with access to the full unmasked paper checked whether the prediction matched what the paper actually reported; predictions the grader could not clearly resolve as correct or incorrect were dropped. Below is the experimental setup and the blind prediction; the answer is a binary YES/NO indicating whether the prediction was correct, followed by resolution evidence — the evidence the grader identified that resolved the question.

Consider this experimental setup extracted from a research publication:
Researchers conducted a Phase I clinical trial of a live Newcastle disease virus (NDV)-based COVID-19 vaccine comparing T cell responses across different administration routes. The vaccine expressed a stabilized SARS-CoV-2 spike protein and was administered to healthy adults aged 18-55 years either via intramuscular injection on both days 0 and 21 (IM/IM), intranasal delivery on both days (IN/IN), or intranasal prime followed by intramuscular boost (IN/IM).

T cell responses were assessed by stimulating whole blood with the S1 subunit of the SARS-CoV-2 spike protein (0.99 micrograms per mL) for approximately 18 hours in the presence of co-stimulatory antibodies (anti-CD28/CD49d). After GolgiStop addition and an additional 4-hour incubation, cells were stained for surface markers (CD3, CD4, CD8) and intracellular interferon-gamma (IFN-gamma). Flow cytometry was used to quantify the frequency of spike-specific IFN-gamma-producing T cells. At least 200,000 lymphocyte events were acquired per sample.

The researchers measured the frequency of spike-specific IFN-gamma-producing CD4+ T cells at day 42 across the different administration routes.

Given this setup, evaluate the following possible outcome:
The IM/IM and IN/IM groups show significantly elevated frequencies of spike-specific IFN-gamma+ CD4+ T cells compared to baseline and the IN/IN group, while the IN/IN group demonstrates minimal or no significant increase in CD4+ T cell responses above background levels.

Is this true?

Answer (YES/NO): NO